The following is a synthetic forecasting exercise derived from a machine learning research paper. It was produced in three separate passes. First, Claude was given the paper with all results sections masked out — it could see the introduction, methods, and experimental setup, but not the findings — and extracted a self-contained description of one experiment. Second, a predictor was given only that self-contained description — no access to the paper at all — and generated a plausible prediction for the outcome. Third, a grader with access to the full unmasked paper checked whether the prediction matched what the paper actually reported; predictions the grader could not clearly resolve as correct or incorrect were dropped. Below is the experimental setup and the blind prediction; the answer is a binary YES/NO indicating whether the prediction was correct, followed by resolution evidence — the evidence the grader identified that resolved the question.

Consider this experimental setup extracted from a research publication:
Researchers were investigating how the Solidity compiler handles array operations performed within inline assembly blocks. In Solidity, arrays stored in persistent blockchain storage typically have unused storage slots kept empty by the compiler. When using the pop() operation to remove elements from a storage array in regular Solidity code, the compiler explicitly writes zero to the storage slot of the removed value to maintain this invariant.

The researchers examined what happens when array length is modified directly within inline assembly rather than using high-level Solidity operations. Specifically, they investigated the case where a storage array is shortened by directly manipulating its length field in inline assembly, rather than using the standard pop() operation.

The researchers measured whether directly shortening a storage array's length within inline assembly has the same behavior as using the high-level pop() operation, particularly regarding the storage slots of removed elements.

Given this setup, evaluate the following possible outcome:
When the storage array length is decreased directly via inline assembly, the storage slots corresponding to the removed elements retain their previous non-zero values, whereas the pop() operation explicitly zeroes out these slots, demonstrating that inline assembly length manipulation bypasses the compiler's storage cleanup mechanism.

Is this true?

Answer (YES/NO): YES